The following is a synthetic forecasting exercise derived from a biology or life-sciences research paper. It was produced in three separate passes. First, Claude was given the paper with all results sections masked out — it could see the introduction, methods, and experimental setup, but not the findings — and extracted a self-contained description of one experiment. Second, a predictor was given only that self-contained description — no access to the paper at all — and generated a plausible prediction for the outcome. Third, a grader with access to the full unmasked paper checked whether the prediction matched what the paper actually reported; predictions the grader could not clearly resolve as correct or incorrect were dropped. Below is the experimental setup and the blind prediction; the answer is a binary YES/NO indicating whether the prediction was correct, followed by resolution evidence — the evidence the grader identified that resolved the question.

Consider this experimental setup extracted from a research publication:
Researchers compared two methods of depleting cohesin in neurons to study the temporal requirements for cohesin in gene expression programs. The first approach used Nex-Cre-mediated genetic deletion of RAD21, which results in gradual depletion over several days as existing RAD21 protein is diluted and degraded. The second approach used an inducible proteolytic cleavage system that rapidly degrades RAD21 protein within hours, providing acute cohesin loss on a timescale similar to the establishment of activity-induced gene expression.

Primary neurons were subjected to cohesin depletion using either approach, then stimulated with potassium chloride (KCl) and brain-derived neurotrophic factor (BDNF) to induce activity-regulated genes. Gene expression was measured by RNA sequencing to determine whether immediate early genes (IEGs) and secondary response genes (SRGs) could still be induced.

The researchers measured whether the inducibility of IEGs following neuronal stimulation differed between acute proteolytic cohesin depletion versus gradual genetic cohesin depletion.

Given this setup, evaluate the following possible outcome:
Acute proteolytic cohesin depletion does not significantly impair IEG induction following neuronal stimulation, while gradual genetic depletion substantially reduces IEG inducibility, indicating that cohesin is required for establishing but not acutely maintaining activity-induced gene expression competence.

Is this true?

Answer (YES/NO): NO